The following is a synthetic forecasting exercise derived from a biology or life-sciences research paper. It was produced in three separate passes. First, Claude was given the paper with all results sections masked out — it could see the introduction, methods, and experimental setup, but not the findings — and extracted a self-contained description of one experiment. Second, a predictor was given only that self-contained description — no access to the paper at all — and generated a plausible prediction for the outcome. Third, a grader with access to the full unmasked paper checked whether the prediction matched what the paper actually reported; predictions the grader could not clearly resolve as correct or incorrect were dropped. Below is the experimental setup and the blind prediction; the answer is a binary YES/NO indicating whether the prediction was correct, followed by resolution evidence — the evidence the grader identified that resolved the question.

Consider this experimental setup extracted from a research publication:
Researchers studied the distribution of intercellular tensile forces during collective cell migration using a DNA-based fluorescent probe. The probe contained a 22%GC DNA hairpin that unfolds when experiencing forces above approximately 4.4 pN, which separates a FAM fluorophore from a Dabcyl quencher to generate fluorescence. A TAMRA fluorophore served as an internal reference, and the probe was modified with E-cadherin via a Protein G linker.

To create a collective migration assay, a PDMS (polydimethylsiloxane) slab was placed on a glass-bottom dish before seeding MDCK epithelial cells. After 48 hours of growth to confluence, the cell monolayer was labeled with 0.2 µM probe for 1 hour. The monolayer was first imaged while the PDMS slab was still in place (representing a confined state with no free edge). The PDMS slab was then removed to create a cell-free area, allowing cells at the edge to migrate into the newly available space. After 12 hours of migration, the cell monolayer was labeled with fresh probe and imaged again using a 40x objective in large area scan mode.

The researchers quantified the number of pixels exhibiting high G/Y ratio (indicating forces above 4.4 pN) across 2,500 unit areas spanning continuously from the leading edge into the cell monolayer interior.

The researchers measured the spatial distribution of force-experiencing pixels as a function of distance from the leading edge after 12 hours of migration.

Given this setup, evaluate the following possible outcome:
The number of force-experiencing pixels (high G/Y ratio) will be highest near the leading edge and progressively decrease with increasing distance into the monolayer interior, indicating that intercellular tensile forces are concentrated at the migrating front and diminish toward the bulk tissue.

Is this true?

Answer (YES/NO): NO